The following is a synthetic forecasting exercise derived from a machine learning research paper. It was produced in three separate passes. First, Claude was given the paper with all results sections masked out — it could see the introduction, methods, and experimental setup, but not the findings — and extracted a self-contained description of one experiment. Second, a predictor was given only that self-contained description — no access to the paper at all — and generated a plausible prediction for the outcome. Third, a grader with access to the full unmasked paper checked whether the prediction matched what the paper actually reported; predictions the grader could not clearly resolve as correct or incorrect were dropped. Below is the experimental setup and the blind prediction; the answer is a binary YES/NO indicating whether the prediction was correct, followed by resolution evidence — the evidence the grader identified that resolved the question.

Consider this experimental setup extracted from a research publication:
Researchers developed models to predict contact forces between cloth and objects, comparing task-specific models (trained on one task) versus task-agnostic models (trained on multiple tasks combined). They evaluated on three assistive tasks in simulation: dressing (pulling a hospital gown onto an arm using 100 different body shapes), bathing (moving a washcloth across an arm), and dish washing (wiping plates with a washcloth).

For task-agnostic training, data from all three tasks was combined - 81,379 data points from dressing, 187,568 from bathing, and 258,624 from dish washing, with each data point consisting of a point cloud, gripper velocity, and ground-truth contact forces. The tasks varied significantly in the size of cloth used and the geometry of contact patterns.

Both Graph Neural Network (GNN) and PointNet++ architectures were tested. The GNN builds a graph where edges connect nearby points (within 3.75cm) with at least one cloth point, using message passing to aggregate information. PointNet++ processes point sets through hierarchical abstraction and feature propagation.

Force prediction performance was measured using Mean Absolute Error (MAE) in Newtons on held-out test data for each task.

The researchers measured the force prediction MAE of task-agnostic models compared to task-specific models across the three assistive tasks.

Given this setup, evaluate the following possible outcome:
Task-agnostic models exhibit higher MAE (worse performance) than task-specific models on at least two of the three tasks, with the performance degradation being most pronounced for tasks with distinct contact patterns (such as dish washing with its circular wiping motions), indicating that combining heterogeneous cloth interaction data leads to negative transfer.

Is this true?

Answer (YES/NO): NO